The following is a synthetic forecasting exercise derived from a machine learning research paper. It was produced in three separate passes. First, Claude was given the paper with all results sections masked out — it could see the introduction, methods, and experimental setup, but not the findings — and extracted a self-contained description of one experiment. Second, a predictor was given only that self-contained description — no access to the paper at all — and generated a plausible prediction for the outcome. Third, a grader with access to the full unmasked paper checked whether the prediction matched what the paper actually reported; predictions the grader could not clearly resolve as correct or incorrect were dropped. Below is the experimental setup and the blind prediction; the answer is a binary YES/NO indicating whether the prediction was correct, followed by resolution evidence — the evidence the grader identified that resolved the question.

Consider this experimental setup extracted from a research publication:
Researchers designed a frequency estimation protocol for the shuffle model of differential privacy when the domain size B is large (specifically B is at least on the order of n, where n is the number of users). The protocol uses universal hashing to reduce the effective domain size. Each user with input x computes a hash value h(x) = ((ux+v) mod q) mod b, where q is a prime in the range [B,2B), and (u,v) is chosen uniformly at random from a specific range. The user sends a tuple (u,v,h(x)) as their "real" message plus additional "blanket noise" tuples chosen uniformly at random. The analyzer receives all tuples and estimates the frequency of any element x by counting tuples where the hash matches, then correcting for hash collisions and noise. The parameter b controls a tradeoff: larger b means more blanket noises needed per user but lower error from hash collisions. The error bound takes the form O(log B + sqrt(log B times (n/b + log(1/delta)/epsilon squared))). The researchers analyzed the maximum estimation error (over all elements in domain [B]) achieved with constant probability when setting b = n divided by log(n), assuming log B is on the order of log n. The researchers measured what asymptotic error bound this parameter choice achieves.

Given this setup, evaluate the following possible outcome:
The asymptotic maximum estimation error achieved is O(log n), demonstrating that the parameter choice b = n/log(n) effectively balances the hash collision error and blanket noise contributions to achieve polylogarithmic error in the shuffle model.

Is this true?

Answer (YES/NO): YES